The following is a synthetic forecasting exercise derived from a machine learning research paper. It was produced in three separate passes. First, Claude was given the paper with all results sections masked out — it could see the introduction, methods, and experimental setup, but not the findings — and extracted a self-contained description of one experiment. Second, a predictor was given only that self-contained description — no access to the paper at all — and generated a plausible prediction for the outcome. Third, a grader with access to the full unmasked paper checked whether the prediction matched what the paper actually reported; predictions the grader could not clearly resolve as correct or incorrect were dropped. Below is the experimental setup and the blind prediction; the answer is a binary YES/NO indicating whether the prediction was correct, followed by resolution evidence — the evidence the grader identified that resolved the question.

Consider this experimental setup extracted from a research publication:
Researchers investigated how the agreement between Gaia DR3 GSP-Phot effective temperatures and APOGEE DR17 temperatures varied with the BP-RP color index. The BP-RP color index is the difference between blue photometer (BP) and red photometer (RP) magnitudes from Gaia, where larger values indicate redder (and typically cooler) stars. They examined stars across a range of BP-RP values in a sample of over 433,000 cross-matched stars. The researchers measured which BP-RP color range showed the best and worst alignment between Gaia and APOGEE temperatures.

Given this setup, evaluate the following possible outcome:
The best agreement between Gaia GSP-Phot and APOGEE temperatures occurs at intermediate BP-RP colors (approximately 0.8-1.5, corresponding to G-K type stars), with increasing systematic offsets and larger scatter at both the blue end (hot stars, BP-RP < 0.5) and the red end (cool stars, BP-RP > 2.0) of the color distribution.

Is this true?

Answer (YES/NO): NO